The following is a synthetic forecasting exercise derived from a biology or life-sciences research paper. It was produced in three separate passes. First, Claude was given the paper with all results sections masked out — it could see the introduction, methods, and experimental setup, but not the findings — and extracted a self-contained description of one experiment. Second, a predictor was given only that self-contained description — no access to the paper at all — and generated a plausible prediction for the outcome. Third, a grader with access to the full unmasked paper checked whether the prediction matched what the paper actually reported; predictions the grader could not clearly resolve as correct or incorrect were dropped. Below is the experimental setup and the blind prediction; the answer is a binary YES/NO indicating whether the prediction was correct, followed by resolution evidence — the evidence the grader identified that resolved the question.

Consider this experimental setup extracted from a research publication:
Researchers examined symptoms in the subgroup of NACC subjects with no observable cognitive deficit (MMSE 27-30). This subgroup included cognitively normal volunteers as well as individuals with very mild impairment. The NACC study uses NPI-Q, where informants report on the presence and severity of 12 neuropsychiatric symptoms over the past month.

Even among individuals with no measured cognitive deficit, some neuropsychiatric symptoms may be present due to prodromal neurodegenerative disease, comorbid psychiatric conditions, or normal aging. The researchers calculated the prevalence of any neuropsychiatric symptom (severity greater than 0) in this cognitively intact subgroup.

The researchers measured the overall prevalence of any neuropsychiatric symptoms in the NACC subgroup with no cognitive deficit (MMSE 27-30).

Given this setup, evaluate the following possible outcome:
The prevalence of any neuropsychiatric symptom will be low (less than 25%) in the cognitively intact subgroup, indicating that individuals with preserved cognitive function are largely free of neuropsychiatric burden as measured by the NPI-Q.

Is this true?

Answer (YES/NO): NO